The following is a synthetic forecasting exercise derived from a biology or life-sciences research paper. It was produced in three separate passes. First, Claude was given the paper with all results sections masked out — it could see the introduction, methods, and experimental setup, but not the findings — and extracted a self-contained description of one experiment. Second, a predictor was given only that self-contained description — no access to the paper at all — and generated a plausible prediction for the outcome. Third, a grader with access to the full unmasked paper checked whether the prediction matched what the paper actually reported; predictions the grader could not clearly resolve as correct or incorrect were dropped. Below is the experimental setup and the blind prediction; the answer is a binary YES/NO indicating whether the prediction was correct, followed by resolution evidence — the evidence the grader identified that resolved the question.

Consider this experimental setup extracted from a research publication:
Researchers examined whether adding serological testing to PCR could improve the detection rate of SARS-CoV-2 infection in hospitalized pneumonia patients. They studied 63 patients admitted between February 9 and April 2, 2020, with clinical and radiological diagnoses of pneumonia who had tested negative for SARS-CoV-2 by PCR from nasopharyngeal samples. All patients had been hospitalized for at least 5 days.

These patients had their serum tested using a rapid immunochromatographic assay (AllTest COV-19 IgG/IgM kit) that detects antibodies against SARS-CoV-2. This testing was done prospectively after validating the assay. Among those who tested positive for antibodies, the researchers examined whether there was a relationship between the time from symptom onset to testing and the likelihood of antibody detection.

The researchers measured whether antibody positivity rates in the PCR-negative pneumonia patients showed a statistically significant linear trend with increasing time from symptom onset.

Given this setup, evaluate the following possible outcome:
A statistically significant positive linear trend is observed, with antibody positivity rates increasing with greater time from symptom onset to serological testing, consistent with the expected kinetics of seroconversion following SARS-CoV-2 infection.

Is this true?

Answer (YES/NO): NO